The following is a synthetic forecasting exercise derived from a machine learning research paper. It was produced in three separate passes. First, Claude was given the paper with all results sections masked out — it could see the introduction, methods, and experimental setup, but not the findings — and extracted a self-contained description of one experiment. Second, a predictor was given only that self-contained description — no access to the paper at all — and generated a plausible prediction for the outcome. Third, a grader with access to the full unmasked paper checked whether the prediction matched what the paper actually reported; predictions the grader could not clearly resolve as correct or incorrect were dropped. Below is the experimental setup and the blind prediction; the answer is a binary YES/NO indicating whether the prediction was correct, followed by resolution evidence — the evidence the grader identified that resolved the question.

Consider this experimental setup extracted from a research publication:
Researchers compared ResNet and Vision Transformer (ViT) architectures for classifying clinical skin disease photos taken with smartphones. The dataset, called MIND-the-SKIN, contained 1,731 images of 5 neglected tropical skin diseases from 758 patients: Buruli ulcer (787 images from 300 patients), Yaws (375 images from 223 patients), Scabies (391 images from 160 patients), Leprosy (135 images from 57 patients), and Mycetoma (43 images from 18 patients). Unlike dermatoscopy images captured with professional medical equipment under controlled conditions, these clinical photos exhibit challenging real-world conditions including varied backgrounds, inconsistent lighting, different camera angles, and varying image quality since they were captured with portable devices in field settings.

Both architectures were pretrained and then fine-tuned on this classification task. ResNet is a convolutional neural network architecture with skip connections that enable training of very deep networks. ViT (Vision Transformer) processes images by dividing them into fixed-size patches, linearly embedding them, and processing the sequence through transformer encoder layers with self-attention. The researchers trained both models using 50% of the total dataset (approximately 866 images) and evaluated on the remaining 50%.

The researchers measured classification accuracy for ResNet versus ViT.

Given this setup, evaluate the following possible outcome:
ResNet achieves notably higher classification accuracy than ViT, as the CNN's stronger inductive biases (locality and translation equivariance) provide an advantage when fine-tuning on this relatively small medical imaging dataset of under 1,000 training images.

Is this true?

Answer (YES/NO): NO